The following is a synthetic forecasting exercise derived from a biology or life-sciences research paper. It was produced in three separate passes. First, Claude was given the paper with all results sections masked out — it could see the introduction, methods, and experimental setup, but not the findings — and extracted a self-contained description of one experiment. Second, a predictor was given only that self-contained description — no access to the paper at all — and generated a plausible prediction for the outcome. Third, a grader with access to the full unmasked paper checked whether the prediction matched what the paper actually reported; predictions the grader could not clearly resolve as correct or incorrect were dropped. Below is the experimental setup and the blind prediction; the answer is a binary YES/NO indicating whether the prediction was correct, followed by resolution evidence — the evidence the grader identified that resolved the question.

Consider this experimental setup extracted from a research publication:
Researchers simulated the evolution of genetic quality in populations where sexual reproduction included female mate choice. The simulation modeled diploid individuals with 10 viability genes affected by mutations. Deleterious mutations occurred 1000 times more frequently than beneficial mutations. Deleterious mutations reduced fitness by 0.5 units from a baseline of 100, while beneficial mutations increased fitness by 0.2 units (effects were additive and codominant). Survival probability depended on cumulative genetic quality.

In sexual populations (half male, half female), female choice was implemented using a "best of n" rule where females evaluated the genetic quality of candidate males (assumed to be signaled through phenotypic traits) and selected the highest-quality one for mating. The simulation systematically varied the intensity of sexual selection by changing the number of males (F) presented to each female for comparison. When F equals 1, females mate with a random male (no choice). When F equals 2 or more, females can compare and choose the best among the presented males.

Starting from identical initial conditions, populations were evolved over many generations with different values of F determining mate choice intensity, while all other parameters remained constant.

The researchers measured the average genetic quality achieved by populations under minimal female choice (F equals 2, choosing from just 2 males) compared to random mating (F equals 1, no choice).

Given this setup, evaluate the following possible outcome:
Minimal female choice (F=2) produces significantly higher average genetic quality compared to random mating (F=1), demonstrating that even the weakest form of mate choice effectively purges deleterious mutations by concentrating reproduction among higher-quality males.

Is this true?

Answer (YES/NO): YES